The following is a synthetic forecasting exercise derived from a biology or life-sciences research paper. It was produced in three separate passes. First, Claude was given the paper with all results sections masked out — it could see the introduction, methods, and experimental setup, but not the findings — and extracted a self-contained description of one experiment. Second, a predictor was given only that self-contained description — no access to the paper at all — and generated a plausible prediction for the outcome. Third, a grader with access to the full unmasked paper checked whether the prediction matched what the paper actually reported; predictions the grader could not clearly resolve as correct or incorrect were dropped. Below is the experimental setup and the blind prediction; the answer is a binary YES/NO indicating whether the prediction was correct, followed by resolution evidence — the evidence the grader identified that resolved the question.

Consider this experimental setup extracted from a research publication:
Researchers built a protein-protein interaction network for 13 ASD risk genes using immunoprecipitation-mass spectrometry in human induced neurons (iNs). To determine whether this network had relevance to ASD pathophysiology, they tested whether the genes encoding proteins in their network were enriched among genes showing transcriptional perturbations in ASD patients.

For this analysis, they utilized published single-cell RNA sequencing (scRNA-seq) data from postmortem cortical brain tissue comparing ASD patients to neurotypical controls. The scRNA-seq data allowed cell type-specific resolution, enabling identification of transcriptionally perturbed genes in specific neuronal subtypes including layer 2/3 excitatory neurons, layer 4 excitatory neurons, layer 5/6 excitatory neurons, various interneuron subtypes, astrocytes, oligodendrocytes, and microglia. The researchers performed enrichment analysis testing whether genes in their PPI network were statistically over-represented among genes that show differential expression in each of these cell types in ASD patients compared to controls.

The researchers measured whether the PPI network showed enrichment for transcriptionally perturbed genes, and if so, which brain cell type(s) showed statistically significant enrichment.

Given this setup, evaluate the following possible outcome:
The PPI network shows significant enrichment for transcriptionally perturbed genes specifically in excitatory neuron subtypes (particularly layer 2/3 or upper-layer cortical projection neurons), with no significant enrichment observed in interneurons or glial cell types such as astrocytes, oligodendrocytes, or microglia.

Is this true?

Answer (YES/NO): NO